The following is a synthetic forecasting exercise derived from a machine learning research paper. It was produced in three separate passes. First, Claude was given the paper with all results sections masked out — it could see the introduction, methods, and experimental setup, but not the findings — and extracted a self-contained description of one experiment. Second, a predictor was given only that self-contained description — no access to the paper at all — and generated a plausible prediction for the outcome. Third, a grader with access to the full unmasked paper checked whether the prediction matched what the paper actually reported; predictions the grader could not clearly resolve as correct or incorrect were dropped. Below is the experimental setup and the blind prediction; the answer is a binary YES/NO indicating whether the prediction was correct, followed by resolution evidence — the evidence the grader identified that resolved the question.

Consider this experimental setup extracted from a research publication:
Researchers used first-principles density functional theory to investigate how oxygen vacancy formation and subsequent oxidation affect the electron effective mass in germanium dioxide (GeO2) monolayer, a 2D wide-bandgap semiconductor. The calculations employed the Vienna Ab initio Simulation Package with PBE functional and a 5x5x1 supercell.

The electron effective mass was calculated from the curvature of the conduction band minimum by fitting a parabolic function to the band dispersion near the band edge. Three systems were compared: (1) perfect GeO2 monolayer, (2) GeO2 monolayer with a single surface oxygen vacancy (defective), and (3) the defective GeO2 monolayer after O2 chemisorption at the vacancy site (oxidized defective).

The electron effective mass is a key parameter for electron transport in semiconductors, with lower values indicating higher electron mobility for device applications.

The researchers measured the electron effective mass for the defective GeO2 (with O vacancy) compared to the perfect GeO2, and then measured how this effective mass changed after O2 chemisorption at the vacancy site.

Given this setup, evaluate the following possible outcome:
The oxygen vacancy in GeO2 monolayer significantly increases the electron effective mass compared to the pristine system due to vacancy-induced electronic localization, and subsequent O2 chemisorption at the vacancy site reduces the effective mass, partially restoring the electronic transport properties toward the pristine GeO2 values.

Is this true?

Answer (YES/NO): YES